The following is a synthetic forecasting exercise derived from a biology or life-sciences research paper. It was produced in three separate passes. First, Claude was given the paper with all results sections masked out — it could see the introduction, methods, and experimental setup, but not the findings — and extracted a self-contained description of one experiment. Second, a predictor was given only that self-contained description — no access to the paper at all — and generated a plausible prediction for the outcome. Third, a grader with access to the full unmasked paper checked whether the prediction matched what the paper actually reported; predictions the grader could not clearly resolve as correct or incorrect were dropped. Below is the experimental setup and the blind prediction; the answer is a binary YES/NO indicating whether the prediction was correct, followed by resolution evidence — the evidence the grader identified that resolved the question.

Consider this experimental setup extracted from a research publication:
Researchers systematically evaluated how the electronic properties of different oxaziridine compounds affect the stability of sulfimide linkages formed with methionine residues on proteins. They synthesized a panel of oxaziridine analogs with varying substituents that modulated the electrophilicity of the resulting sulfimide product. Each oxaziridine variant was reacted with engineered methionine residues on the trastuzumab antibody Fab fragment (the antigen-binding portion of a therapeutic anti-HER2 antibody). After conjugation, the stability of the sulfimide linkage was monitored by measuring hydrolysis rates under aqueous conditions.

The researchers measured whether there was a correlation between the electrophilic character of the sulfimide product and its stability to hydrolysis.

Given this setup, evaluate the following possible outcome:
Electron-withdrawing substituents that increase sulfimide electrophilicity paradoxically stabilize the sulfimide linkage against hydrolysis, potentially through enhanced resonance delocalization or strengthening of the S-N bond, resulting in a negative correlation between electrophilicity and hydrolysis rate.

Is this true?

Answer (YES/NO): NO